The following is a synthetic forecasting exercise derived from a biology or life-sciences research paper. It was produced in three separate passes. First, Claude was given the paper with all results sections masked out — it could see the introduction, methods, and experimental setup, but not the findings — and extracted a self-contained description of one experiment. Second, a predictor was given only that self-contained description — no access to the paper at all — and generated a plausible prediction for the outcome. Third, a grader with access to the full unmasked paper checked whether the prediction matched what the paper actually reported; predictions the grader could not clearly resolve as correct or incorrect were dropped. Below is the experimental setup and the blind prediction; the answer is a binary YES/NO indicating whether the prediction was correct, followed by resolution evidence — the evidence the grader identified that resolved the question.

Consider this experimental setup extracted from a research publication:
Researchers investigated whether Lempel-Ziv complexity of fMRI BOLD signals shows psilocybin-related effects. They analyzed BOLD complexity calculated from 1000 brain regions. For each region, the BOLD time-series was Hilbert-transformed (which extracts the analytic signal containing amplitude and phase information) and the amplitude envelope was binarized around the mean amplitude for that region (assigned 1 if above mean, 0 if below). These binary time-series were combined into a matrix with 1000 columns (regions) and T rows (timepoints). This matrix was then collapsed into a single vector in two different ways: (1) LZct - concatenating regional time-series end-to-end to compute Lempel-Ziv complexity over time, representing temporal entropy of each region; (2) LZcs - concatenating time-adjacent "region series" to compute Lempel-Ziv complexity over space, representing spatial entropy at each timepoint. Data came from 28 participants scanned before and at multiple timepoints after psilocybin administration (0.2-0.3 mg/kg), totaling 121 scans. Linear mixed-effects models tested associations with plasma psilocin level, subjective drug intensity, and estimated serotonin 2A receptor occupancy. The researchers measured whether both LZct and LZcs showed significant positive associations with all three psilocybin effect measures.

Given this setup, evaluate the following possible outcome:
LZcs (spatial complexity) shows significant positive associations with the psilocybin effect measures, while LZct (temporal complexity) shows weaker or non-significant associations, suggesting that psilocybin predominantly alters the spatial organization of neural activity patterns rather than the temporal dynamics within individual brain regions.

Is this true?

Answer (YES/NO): NO